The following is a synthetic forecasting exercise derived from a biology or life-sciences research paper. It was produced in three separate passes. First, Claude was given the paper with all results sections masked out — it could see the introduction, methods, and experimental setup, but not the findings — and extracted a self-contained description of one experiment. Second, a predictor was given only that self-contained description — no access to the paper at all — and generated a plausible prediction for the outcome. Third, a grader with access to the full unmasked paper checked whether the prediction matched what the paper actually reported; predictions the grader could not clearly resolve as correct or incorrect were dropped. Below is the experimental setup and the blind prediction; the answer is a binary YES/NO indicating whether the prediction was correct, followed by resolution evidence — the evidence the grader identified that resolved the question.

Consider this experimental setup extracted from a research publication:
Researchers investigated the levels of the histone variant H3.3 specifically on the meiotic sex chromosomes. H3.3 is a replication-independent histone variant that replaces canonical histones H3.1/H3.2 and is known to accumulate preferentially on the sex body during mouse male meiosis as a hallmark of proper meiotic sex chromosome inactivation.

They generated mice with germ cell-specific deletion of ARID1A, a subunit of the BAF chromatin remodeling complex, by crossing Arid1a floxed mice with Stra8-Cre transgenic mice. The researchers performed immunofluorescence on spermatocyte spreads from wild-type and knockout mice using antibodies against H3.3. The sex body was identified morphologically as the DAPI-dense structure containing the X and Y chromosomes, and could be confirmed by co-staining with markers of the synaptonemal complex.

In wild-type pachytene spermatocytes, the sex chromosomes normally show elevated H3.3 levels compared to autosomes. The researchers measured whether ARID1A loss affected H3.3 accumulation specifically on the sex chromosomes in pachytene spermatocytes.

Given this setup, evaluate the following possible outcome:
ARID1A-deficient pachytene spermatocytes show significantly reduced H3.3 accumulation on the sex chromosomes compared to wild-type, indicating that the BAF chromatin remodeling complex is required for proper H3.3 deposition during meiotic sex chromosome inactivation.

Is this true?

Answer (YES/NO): YES